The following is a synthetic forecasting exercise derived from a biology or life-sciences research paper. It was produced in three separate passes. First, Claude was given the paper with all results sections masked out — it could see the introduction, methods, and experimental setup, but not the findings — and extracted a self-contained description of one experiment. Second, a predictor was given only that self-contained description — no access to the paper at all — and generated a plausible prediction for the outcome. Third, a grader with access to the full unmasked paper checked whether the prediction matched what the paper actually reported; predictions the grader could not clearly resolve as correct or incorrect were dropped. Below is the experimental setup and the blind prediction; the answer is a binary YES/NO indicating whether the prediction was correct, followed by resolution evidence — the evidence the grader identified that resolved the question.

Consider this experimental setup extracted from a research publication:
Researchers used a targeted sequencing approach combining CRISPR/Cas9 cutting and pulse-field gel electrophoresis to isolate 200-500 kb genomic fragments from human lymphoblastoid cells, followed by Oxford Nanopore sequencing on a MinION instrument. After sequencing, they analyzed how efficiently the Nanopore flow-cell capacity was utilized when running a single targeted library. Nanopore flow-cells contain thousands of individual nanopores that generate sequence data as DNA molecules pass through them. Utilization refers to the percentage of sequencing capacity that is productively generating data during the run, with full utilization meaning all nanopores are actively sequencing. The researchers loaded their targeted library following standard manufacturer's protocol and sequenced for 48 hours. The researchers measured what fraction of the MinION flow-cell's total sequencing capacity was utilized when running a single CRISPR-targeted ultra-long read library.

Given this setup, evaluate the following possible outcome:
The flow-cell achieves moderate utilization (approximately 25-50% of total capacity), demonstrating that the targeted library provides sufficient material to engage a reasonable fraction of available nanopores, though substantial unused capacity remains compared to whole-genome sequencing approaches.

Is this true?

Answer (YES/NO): NO